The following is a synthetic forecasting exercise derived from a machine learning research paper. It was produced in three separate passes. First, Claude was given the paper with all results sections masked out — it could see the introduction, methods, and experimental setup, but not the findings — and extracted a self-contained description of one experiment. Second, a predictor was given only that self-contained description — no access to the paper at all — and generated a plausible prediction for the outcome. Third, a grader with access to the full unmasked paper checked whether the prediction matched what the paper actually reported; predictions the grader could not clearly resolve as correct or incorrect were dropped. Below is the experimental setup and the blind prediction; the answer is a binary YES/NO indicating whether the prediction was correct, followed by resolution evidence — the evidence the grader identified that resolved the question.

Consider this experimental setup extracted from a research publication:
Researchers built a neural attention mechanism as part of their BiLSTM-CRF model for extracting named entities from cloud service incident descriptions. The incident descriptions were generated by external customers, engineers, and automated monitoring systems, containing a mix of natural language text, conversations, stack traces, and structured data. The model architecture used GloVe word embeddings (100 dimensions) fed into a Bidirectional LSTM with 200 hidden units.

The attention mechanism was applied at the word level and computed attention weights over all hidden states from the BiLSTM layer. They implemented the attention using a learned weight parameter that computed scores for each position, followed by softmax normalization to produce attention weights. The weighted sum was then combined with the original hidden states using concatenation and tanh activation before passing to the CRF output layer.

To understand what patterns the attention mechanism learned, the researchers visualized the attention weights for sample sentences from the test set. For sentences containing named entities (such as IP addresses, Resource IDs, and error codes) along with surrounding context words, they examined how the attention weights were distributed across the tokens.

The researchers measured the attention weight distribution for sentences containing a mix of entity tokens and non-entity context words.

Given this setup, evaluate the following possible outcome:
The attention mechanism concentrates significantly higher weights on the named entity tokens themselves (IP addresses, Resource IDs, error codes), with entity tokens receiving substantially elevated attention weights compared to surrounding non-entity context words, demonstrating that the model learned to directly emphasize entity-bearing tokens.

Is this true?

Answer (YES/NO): YES